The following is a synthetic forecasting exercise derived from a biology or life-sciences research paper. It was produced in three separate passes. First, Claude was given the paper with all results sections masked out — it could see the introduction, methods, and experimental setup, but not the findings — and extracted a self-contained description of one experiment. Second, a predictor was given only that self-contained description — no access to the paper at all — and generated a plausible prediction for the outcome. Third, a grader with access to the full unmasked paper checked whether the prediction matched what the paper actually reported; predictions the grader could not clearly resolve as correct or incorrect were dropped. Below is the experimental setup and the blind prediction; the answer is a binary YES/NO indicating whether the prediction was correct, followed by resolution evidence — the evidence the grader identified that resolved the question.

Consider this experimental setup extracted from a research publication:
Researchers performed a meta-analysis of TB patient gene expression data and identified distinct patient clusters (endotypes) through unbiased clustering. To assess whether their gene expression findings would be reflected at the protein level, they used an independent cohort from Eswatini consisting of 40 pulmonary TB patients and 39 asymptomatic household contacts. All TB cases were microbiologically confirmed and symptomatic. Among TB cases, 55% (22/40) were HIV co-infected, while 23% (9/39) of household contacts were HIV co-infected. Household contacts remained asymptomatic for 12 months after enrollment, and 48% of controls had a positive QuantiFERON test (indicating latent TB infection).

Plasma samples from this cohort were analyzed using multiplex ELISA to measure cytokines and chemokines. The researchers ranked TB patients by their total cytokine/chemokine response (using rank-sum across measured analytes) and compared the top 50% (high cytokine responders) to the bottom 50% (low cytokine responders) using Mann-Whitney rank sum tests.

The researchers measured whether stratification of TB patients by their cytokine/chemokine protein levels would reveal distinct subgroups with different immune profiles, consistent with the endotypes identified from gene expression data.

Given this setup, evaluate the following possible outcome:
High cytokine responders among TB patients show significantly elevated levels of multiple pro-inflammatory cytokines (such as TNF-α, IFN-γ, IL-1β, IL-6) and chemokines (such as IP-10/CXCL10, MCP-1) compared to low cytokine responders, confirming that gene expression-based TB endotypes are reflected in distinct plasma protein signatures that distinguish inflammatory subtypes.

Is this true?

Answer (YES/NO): NO